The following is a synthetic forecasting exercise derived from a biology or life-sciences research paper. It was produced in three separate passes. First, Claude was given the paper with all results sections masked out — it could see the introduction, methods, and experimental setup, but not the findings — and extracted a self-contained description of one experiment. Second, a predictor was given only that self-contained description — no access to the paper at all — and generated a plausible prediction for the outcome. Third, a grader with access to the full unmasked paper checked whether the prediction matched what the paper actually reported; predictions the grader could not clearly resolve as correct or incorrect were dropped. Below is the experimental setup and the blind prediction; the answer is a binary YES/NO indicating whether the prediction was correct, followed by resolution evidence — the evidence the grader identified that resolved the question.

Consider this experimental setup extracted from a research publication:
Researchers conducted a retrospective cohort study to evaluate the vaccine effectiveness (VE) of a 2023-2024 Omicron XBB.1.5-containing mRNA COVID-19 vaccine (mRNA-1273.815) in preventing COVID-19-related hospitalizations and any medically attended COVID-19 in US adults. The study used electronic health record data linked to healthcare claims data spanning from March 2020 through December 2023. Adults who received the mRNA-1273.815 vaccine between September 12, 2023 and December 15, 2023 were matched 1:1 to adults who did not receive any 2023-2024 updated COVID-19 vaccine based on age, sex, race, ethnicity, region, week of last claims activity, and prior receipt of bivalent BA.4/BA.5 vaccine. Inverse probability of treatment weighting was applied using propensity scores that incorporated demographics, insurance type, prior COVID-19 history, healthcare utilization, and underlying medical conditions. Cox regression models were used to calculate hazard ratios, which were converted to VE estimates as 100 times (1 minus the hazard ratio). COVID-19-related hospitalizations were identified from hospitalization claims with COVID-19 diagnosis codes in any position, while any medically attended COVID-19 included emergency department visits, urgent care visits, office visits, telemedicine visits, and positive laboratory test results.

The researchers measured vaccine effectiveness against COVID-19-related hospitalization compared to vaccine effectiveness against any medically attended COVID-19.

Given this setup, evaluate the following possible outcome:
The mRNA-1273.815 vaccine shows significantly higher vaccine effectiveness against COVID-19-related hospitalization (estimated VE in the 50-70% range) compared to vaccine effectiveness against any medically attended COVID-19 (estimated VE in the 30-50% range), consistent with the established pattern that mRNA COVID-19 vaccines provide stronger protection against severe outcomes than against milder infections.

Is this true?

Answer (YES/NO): YES